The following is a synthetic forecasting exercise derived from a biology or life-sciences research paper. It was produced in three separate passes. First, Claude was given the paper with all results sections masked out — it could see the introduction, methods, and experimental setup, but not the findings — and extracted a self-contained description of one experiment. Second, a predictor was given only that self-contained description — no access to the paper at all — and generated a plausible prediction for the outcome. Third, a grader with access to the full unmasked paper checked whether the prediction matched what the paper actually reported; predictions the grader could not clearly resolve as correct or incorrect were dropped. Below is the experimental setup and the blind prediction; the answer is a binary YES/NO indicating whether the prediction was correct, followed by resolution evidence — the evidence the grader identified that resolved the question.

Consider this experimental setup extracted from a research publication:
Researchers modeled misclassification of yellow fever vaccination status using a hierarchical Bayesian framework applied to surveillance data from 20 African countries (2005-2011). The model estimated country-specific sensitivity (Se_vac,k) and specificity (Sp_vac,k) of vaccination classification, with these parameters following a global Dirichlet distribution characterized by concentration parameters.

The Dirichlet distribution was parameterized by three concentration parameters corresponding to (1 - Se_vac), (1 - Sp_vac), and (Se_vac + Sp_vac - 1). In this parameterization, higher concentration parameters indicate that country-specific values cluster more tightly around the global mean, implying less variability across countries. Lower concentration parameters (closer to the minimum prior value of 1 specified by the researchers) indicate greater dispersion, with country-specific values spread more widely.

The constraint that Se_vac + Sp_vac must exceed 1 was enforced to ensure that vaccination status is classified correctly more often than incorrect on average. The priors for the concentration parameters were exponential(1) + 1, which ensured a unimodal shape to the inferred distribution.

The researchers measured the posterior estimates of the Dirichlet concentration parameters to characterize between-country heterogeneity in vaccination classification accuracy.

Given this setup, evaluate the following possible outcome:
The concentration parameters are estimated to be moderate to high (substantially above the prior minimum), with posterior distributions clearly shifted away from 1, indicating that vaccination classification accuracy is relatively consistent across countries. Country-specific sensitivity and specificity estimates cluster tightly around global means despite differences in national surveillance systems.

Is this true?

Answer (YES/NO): NO